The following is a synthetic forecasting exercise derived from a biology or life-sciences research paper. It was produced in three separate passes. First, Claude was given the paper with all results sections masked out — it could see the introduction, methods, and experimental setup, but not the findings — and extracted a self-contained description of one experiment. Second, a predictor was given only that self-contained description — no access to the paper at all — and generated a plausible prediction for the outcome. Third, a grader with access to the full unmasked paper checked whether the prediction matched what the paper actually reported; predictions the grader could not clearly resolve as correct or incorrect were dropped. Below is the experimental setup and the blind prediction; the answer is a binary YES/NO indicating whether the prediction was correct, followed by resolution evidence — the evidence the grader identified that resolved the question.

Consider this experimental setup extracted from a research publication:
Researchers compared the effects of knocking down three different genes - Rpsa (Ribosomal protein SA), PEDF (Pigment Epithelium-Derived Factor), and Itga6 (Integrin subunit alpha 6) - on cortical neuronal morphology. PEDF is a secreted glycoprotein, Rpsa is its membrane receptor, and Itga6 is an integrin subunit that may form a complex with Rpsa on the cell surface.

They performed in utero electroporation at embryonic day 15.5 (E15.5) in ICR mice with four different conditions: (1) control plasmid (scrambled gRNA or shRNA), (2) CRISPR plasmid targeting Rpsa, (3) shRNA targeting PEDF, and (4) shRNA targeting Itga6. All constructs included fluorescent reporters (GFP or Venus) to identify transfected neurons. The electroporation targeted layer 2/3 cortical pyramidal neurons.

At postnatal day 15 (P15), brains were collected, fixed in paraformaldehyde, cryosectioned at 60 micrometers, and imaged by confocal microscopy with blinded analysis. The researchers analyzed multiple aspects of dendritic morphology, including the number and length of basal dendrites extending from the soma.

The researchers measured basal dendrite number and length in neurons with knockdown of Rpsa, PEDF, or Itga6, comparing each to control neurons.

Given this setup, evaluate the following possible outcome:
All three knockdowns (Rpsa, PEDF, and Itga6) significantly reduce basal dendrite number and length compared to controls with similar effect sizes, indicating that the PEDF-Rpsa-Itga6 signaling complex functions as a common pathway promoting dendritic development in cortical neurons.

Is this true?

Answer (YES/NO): YES